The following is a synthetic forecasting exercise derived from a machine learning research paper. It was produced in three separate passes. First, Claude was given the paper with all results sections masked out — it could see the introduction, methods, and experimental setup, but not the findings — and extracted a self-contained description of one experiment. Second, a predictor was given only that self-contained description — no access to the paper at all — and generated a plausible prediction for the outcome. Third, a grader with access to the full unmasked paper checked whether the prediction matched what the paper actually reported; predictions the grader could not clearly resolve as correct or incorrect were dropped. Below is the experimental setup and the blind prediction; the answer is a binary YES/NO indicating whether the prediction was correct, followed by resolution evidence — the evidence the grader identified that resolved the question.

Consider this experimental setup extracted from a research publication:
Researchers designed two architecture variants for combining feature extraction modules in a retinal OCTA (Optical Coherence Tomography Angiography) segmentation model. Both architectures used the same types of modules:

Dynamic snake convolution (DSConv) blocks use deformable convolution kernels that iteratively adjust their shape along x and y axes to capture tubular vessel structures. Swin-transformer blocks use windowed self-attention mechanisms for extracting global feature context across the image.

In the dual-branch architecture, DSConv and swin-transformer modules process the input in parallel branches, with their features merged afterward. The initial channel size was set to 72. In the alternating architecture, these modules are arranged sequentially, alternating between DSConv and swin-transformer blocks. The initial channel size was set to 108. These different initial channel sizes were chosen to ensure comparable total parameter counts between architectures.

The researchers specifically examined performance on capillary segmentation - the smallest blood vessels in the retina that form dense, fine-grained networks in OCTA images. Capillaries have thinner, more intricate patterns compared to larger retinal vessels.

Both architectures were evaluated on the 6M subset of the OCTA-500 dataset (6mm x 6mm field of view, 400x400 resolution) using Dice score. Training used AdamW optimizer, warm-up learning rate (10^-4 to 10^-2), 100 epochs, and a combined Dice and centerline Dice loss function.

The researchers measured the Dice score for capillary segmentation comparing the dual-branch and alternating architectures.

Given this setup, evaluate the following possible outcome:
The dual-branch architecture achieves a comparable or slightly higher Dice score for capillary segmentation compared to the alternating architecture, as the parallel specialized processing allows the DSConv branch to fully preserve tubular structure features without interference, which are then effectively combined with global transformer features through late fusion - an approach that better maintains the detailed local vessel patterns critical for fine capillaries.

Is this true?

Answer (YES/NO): YES